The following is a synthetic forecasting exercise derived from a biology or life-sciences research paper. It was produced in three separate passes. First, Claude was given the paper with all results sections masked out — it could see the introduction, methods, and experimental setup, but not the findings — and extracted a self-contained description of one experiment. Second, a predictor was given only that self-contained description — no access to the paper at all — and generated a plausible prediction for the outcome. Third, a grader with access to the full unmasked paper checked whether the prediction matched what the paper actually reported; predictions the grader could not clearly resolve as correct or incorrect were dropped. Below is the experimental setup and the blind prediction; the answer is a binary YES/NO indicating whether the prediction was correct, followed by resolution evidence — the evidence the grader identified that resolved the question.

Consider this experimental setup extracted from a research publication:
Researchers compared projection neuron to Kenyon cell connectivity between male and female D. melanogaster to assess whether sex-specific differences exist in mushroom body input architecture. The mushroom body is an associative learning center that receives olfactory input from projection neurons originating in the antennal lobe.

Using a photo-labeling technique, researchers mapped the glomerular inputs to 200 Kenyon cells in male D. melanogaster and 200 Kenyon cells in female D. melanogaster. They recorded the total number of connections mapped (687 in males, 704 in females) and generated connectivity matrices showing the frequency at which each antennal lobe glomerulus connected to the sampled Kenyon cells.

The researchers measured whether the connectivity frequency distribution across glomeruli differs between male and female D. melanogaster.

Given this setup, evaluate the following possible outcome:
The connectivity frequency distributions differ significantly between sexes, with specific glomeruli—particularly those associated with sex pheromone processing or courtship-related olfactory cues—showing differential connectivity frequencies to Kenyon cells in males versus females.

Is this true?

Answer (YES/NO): NO